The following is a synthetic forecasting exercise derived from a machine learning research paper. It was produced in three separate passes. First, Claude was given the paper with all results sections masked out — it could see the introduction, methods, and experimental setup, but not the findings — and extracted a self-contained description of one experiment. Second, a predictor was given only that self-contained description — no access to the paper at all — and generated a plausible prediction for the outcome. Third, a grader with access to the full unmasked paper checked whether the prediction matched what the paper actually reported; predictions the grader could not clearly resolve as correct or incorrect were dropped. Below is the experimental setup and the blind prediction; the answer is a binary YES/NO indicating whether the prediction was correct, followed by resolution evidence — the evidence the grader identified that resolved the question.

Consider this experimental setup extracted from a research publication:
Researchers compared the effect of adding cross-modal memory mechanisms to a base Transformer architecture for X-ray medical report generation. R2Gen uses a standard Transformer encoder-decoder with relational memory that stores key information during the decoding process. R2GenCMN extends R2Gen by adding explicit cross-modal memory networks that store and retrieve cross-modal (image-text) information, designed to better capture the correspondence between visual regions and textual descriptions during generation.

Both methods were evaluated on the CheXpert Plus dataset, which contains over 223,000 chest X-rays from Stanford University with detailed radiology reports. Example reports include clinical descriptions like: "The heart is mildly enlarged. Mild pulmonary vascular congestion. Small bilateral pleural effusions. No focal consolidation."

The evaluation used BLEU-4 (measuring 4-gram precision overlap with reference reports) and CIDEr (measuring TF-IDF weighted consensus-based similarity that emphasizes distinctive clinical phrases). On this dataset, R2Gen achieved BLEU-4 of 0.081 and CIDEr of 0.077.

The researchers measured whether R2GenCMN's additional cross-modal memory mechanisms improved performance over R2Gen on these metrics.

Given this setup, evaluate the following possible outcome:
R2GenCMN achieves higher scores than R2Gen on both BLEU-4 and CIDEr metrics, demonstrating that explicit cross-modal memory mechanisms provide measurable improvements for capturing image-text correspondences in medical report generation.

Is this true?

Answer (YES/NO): YES